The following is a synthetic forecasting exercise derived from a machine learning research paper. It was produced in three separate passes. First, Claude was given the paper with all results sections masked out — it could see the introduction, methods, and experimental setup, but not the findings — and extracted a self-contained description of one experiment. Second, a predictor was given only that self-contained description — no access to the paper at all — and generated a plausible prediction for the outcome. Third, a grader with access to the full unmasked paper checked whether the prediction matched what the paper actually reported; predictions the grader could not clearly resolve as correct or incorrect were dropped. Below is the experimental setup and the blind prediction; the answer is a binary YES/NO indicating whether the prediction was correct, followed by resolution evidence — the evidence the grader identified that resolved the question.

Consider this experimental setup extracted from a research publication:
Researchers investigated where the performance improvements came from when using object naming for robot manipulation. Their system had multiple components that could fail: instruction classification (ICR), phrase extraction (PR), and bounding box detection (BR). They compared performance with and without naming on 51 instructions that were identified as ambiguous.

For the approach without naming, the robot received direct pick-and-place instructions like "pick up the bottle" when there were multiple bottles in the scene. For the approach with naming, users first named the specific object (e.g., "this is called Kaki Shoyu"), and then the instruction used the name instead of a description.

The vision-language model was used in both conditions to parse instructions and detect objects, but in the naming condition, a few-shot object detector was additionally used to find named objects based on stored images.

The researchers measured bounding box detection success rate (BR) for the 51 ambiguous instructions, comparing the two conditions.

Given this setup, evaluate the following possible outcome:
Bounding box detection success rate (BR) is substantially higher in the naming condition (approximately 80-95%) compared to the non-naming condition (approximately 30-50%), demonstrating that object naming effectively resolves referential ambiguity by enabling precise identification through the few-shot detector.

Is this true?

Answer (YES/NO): NO